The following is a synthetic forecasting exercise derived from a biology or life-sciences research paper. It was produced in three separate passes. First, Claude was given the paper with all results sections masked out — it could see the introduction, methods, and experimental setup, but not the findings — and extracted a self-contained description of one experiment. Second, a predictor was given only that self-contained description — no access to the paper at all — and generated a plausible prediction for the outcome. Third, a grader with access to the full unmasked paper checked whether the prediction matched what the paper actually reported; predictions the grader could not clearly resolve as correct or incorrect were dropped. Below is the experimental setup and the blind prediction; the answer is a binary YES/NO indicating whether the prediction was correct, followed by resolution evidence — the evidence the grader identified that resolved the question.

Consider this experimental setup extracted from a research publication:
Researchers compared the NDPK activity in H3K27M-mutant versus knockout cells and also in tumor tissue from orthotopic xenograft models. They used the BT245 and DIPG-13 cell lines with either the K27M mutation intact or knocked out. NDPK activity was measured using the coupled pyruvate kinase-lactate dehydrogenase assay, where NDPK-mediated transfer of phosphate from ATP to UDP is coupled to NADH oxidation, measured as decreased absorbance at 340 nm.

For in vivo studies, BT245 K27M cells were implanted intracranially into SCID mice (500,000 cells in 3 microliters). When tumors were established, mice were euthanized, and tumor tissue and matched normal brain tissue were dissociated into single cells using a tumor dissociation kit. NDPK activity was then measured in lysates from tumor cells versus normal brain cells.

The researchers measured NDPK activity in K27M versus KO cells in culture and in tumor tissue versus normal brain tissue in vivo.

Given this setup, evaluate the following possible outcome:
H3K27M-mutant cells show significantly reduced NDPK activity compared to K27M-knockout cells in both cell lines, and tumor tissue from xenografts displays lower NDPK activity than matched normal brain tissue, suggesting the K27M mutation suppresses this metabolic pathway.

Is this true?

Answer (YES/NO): NO